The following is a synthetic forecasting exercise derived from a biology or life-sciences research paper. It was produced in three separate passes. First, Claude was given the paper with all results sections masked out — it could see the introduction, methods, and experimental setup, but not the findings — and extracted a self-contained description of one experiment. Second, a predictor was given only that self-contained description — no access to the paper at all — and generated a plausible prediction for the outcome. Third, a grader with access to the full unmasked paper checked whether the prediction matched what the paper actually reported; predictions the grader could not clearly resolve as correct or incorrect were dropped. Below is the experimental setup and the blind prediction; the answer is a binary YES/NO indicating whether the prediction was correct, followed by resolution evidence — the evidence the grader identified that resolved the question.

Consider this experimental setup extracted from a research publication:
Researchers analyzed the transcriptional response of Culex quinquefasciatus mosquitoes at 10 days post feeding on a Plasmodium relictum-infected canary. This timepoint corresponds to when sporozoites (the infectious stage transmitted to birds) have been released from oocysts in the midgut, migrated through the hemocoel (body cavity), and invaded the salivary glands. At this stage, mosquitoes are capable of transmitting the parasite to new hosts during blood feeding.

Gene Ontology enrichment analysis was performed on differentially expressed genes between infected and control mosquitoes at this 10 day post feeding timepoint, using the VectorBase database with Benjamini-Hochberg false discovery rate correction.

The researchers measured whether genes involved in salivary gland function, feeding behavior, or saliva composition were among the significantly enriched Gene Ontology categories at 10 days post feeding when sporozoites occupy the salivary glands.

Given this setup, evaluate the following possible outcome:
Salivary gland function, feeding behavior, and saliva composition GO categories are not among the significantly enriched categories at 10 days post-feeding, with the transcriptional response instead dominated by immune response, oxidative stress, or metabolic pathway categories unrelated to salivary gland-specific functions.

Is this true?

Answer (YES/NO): YES